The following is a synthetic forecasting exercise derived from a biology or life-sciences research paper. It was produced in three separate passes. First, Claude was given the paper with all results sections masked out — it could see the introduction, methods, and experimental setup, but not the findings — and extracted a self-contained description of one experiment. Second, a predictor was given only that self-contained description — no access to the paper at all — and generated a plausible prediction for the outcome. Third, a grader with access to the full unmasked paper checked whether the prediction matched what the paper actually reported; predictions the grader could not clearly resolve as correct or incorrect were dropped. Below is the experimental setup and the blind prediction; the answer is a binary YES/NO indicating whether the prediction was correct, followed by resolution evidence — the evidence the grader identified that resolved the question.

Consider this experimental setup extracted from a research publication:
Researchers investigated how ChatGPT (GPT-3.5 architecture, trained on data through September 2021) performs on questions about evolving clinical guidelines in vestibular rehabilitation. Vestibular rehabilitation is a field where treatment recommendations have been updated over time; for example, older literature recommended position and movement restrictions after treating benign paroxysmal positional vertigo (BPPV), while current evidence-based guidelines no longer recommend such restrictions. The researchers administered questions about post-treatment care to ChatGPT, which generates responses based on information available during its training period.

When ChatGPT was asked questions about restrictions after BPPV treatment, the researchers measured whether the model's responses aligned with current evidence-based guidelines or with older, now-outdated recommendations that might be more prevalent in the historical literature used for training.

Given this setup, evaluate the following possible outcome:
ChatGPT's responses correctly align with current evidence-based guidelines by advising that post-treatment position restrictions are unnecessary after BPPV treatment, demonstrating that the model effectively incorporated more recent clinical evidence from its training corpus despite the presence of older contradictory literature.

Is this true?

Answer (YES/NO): NO